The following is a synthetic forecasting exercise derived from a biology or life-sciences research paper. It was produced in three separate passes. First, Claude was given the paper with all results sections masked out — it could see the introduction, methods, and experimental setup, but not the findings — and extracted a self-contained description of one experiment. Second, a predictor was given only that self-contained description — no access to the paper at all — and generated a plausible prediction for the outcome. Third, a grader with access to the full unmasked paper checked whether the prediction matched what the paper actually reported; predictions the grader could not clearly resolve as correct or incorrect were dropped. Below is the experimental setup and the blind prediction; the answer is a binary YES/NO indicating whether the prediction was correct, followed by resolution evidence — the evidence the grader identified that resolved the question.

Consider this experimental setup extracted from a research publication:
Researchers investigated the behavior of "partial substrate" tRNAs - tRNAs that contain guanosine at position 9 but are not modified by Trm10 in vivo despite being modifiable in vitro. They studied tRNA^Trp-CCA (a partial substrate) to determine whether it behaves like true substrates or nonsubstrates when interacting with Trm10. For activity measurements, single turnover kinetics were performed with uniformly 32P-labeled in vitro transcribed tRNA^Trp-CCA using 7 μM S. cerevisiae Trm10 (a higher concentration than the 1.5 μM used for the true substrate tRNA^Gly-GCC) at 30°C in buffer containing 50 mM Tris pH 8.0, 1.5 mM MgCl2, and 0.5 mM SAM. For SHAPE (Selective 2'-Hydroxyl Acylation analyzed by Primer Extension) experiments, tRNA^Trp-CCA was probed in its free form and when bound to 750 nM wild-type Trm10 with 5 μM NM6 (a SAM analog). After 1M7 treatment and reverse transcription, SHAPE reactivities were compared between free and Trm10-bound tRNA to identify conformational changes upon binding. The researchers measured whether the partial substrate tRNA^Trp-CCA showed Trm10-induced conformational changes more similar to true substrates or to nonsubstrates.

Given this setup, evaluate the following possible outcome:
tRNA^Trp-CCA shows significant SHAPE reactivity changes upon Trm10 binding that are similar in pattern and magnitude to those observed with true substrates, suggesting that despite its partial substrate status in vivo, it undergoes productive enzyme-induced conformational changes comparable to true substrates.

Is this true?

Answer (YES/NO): YES